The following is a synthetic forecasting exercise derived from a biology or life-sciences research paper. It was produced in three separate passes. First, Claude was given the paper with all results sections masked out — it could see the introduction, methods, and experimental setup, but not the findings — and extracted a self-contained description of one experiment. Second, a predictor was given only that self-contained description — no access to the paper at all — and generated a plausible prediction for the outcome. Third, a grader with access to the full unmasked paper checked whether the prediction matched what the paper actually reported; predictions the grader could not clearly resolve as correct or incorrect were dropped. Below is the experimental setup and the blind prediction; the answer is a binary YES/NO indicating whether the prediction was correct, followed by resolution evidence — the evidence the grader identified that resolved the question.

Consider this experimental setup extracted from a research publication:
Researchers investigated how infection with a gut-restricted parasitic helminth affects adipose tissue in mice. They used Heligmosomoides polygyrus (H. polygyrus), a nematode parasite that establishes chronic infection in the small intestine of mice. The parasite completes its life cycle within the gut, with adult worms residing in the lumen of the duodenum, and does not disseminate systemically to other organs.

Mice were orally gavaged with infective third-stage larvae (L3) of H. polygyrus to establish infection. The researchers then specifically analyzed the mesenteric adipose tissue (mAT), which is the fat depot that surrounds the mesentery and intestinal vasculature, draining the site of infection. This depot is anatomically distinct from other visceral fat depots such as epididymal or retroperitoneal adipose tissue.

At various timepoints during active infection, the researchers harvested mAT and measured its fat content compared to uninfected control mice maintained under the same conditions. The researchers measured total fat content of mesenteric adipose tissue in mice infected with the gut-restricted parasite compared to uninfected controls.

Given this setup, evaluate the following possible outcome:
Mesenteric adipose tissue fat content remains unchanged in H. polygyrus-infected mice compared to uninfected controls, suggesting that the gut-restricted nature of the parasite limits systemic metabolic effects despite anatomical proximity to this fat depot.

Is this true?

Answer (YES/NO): NO